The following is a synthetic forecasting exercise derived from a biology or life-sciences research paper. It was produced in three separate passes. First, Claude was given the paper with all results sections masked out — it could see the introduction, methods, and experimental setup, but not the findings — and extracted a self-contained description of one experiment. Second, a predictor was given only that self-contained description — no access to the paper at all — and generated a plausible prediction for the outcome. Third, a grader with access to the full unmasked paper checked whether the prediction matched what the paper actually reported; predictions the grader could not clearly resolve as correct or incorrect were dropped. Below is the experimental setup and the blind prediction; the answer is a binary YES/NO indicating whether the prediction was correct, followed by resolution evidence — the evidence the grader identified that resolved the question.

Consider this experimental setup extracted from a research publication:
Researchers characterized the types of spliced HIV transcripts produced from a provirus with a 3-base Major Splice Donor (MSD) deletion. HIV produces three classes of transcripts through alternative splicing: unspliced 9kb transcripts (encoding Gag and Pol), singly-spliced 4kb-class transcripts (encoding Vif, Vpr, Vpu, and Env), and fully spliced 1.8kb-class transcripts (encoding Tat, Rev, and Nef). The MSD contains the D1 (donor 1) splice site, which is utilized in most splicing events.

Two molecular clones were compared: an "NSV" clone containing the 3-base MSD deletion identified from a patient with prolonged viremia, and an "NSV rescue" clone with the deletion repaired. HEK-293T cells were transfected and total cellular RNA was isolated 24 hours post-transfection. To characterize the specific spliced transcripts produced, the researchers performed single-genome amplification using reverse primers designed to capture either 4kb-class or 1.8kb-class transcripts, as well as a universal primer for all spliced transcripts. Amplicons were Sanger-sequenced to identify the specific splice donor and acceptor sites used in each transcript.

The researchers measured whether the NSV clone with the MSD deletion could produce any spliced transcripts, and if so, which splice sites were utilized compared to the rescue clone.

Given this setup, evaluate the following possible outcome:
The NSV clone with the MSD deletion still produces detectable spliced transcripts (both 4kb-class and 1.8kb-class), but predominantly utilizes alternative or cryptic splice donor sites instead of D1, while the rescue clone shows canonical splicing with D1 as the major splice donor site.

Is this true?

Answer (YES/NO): YES